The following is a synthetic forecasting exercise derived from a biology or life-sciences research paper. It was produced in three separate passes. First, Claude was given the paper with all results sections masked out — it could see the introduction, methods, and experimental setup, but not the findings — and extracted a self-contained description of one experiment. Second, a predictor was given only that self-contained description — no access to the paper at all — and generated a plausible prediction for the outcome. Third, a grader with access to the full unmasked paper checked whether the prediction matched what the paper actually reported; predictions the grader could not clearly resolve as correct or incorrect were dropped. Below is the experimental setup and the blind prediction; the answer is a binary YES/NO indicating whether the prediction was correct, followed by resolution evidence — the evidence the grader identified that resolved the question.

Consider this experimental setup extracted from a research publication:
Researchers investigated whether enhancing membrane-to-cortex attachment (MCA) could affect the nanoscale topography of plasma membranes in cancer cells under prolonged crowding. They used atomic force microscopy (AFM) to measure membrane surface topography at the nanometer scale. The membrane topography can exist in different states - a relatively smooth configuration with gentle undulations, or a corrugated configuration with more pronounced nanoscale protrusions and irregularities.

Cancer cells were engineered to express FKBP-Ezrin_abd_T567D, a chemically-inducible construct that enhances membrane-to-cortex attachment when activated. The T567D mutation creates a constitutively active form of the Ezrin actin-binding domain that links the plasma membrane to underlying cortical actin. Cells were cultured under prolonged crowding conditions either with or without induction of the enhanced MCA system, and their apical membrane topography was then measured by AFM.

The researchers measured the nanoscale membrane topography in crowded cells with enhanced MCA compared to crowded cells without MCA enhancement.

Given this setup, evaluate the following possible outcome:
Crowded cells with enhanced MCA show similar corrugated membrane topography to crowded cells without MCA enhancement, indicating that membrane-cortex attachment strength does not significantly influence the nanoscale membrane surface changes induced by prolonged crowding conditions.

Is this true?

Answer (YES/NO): NO